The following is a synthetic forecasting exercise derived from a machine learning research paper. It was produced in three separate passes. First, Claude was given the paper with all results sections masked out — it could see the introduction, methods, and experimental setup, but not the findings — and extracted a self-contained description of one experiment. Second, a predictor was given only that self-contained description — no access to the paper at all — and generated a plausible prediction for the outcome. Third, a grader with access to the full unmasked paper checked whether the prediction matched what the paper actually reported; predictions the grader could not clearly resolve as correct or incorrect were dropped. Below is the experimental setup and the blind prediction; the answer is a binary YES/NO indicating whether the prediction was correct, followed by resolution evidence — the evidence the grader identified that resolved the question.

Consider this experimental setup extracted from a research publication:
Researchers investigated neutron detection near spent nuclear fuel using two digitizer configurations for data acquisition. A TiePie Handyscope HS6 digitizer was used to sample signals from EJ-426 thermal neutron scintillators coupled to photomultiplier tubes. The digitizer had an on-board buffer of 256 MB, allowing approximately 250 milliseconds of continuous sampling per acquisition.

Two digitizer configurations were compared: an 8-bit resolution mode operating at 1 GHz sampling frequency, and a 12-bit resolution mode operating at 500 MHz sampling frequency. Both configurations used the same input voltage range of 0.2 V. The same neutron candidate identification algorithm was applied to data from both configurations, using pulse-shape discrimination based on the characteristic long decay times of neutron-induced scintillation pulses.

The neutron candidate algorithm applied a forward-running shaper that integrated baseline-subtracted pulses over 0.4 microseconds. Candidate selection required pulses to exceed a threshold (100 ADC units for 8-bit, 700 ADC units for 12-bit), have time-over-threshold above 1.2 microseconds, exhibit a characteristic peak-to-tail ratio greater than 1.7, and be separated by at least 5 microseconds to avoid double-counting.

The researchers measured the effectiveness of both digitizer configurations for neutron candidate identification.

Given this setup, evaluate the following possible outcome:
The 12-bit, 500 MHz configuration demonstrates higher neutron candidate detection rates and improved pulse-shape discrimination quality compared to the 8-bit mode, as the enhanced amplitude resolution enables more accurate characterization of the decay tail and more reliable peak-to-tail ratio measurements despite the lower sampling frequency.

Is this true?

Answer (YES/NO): NO